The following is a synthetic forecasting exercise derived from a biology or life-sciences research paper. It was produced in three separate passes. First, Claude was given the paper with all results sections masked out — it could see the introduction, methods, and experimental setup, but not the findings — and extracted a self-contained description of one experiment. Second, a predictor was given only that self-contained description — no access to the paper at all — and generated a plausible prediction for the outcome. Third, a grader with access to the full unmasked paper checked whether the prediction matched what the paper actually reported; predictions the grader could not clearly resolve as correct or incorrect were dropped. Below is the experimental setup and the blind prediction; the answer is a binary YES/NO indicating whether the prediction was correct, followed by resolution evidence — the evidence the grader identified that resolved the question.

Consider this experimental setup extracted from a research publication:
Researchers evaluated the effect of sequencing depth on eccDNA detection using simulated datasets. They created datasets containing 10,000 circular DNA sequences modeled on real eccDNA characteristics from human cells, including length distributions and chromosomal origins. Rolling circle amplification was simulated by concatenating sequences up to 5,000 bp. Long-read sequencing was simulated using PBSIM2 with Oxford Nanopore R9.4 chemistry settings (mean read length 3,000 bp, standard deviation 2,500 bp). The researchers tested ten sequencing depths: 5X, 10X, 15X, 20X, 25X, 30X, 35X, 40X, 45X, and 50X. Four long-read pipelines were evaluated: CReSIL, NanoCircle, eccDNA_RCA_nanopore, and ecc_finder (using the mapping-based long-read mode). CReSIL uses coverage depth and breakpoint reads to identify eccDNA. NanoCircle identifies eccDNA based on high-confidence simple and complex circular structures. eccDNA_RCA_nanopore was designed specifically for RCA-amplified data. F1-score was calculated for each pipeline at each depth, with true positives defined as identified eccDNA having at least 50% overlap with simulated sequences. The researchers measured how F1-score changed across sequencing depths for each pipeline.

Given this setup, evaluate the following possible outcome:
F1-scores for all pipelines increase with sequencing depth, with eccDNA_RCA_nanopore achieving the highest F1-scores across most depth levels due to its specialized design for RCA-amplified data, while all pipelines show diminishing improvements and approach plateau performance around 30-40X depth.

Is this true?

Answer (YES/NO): NO